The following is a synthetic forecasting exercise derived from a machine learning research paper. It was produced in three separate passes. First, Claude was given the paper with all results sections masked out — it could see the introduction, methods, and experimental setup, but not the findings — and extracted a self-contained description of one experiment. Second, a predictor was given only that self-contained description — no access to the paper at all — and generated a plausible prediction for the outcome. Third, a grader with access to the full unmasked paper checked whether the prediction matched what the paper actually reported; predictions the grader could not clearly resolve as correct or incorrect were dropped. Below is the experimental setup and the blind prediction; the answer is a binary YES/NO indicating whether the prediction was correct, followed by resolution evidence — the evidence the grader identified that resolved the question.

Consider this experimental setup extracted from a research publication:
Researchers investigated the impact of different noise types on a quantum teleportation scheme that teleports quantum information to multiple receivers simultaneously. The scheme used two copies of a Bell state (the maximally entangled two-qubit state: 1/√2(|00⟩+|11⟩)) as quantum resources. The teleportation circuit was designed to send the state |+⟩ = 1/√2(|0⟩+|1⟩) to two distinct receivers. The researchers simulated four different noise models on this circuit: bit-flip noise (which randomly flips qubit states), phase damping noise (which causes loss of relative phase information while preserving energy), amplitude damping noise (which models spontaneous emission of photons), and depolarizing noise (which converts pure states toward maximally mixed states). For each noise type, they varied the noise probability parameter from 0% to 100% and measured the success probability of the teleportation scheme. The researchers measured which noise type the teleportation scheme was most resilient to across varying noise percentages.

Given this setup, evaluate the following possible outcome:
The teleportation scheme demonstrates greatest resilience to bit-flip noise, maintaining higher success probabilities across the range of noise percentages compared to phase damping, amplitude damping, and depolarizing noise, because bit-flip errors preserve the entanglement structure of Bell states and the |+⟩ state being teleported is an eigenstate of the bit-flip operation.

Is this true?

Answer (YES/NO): NO